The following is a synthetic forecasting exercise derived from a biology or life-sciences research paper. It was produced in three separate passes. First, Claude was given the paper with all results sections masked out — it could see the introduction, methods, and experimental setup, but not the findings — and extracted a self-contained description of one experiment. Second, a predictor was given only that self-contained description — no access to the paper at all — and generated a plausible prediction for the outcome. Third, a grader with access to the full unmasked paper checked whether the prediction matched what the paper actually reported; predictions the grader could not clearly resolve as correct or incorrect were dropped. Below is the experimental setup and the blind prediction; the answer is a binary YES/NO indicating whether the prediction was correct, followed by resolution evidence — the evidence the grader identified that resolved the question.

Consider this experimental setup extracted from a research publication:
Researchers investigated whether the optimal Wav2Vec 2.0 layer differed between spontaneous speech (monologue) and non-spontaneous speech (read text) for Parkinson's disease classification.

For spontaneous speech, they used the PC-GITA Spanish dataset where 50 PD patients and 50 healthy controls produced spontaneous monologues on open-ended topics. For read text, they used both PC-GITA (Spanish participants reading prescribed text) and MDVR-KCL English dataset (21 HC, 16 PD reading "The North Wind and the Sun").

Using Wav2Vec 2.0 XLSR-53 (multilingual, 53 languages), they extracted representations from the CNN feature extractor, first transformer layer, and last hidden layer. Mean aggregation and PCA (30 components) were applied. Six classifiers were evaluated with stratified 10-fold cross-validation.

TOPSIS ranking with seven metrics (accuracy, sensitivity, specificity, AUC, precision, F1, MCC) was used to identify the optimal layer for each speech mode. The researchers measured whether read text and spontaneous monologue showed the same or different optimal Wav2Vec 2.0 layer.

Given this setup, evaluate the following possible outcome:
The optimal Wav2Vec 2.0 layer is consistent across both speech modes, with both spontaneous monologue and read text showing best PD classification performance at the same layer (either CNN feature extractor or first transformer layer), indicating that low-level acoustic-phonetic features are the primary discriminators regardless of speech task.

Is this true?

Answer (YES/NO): YES